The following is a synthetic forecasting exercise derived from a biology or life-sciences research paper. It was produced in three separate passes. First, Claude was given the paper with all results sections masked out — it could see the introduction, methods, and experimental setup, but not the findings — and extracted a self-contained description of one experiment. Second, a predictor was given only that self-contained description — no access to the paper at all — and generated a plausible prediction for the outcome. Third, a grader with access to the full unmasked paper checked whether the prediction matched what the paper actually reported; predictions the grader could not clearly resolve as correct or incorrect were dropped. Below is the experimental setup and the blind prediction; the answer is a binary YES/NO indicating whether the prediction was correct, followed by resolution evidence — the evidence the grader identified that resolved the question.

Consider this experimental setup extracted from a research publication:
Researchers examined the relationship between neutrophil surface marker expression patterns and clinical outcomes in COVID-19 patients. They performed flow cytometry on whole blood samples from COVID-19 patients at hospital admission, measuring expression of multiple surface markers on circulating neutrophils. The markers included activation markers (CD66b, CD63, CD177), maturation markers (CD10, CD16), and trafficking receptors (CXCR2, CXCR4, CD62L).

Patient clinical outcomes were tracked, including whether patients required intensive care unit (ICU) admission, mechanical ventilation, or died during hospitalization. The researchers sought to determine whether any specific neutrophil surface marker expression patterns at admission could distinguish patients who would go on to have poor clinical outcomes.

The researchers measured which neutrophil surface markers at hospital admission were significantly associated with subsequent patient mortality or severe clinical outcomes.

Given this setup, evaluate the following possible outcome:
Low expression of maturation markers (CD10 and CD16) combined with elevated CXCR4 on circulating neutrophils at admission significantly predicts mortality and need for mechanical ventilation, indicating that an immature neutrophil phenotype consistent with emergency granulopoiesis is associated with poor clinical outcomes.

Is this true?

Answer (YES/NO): NO